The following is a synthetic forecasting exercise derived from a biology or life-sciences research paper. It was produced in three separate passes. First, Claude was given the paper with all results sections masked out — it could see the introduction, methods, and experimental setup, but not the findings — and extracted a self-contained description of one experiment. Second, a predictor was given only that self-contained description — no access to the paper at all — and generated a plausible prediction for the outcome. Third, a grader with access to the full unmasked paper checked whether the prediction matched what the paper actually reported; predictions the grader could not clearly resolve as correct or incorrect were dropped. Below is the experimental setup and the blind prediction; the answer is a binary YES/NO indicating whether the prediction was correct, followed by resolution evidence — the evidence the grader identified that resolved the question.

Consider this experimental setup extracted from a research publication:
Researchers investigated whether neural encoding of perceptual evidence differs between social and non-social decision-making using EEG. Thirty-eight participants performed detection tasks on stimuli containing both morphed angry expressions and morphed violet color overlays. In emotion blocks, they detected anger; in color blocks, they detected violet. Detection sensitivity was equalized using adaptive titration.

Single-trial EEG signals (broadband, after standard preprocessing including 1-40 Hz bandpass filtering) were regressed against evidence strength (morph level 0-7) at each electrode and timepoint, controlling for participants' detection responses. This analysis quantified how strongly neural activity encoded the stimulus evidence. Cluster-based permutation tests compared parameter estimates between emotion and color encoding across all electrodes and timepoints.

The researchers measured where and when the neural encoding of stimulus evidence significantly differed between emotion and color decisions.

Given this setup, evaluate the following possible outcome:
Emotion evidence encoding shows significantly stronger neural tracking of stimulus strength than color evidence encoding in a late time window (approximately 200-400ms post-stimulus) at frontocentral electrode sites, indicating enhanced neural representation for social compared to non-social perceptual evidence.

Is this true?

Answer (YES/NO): NO